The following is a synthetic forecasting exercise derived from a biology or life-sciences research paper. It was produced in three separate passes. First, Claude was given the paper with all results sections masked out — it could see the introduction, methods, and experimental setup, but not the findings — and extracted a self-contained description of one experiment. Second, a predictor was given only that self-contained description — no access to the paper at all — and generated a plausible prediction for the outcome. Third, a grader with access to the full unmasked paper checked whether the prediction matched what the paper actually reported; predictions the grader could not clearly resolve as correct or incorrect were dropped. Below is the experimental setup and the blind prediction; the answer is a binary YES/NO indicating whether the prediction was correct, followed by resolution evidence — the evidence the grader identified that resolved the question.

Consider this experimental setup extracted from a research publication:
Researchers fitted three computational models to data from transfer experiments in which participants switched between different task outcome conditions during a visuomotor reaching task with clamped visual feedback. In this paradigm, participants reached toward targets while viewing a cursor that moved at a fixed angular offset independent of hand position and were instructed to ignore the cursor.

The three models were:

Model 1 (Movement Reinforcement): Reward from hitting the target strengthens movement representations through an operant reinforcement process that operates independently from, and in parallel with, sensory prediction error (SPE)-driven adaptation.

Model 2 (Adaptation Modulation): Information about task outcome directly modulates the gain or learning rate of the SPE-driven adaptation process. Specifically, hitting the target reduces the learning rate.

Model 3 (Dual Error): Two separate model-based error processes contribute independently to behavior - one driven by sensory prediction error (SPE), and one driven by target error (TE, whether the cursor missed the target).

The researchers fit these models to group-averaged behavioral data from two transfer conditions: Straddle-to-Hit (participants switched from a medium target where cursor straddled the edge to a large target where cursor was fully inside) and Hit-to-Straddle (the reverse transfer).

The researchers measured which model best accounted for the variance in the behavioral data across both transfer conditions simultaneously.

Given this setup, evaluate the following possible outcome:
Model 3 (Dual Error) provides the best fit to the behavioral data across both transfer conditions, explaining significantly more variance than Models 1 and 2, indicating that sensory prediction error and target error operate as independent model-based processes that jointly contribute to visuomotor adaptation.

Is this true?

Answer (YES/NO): NO